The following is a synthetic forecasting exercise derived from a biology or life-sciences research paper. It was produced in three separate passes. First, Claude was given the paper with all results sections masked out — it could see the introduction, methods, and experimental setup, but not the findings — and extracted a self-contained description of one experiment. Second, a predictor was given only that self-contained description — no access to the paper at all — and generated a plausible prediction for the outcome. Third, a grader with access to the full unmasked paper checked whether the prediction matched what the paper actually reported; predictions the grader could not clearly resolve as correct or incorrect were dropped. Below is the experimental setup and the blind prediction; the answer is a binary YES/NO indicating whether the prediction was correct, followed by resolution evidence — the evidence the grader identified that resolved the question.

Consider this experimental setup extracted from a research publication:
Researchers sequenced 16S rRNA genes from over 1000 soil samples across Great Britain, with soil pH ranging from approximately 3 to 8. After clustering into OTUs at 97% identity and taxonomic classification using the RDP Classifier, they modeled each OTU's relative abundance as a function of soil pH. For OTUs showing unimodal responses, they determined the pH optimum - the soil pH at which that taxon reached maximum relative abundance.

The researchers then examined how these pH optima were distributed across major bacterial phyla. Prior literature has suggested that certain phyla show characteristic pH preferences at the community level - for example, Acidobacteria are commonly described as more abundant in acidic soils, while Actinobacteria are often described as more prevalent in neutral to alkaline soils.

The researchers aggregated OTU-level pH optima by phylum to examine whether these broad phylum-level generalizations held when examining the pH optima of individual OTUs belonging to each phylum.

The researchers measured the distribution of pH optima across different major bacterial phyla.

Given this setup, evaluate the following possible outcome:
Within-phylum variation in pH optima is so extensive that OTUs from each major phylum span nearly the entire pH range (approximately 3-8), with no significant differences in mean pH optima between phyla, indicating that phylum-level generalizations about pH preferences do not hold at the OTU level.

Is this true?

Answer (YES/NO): NO